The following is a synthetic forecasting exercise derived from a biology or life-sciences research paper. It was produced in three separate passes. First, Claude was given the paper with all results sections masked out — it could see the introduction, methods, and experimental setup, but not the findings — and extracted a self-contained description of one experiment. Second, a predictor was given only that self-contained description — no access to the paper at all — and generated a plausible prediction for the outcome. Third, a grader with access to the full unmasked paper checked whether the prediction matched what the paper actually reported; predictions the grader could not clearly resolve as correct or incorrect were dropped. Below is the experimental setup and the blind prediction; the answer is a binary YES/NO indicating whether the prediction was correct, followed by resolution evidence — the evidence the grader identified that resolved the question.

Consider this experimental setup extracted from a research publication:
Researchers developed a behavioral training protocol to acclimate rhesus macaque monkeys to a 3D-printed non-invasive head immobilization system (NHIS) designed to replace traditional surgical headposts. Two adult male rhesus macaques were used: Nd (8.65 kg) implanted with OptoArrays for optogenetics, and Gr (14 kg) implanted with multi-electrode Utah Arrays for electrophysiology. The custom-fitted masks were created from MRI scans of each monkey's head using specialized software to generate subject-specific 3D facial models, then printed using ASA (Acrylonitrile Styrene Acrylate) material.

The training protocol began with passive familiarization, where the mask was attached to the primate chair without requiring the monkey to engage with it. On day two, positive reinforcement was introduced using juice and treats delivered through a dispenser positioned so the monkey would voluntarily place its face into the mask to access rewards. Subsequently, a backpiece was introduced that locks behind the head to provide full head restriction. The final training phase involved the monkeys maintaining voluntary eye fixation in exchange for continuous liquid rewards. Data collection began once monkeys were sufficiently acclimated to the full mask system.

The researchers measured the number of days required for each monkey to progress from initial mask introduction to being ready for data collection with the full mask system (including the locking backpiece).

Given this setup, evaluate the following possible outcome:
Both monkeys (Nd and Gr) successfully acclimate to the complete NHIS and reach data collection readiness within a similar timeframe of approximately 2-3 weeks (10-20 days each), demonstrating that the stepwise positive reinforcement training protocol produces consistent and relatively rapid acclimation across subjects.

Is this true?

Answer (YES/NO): NO